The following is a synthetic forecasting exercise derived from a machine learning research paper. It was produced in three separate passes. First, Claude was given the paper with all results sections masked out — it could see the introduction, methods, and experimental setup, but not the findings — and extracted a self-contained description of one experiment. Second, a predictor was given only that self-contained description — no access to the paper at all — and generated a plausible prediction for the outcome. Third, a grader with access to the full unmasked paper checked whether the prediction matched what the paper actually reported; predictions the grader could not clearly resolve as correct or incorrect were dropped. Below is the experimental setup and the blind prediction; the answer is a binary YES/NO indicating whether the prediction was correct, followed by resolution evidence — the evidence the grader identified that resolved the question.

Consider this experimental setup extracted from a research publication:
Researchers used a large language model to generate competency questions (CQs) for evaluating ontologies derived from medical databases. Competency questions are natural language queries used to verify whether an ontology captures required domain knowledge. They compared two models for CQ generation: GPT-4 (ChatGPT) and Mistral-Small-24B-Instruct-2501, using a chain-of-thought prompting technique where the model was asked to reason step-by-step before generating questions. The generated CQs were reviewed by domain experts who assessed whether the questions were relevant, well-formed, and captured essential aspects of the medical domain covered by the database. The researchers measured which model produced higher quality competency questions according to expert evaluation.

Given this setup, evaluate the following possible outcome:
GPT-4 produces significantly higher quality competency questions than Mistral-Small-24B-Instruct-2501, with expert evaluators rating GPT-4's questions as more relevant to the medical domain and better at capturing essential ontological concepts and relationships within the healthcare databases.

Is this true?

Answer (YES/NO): NO